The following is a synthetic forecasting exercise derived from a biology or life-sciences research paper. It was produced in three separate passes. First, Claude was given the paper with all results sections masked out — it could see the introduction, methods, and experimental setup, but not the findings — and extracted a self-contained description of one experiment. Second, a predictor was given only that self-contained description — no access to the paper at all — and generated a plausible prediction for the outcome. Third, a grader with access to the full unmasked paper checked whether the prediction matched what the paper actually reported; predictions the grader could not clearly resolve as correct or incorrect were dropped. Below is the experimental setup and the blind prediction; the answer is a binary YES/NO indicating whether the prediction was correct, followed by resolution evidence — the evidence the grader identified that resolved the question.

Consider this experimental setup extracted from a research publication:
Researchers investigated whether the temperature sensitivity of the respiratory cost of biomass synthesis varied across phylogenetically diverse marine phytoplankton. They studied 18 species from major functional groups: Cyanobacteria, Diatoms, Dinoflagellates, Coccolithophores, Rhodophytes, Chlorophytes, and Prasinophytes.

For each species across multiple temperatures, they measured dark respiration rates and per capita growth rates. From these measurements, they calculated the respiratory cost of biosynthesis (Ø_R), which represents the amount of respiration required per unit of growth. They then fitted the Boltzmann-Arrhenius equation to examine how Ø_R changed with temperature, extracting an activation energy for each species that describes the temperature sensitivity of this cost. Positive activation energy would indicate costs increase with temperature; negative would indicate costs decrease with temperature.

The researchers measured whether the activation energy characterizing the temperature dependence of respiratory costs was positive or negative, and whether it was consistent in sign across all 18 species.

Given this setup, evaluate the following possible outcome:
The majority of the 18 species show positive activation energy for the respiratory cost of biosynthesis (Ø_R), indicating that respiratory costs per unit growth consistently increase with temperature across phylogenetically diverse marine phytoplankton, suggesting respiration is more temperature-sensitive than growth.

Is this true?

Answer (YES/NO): YES